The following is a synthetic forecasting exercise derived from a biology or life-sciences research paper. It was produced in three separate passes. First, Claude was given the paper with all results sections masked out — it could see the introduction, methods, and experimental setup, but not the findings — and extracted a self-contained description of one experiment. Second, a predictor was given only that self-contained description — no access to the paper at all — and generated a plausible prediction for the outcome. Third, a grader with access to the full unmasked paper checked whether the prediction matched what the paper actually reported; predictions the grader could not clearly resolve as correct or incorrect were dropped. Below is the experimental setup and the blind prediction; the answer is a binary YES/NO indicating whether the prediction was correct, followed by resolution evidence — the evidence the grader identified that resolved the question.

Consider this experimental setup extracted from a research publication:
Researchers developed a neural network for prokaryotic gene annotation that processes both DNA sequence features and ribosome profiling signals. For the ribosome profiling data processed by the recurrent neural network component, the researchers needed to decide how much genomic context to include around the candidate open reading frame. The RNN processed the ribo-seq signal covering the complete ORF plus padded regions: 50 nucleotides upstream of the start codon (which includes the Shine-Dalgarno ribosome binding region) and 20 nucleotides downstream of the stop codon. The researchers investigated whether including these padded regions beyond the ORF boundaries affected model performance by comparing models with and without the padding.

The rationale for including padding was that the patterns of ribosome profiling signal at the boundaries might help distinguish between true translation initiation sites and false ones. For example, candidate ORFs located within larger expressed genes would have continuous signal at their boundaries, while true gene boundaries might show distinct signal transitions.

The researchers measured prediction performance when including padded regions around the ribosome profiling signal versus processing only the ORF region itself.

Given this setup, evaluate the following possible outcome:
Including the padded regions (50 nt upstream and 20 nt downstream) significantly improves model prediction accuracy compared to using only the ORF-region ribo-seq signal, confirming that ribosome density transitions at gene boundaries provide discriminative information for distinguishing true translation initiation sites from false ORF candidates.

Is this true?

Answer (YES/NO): YES